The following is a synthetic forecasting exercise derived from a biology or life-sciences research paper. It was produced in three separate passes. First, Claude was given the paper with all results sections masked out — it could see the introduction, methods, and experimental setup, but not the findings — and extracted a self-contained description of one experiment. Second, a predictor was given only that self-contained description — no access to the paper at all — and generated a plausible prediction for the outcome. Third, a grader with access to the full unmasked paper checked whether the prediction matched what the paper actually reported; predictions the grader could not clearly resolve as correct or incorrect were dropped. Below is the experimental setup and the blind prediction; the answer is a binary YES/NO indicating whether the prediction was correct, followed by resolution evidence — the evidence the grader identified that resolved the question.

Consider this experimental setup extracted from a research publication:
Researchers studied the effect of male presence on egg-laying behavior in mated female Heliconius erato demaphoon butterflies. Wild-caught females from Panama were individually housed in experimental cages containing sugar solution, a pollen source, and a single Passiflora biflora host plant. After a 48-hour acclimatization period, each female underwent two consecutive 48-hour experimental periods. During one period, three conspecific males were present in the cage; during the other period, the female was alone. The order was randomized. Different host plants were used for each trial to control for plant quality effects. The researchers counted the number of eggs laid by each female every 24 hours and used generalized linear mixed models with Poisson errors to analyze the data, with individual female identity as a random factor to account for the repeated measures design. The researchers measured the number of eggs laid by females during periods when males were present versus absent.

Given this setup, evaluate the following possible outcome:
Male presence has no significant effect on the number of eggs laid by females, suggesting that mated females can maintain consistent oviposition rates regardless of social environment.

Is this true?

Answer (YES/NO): NO